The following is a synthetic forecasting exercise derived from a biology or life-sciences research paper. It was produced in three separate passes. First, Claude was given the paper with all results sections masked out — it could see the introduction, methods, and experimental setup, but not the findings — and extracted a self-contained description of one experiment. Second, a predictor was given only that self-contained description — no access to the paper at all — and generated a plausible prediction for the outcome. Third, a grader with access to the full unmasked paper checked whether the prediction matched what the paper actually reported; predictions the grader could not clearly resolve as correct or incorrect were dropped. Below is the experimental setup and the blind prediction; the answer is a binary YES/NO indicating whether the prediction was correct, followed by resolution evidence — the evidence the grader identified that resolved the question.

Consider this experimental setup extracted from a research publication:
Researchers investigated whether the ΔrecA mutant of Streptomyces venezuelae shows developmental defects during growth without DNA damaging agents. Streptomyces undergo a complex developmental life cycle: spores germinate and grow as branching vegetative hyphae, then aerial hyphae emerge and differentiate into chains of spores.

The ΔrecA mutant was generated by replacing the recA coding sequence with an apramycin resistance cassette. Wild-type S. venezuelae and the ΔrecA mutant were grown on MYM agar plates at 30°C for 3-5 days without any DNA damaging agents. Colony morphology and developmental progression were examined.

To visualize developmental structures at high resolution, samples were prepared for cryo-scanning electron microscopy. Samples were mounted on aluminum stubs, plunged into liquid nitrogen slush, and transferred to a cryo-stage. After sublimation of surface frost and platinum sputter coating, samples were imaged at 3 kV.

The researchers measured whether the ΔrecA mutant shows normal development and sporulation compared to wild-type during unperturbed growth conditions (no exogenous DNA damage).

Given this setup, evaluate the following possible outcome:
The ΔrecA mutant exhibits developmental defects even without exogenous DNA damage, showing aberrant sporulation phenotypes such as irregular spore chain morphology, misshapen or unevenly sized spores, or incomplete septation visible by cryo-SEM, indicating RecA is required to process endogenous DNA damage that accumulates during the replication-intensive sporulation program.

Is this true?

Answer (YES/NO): YES